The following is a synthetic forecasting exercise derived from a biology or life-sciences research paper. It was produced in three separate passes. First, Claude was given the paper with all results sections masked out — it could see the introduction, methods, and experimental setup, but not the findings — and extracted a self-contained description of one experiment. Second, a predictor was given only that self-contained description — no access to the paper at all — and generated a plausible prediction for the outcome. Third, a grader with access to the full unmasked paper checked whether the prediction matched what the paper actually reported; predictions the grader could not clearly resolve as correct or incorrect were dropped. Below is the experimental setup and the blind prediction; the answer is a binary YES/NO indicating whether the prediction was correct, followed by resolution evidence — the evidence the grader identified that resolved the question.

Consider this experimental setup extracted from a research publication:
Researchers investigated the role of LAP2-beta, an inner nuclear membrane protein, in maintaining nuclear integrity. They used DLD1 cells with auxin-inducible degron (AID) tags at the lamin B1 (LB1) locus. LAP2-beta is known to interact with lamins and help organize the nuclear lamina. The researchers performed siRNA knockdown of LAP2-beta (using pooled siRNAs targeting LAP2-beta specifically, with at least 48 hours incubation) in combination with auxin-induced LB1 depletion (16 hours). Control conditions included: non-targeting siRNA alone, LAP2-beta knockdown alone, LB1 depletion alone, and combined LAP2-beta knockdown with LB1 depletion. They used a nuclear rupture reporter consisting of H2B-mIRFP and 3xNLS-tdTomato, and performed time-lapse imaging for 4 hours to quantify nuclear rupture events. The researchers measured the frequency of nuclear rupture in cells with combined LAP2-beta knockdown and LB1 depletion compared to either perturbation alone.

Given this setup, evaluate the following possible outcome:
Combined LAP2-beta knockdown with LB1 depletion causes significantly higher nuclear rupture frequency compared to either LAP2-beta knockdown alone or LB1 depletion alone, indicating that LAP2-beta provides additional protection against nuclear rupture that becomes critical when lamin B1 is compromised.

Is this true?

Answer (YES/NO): YES